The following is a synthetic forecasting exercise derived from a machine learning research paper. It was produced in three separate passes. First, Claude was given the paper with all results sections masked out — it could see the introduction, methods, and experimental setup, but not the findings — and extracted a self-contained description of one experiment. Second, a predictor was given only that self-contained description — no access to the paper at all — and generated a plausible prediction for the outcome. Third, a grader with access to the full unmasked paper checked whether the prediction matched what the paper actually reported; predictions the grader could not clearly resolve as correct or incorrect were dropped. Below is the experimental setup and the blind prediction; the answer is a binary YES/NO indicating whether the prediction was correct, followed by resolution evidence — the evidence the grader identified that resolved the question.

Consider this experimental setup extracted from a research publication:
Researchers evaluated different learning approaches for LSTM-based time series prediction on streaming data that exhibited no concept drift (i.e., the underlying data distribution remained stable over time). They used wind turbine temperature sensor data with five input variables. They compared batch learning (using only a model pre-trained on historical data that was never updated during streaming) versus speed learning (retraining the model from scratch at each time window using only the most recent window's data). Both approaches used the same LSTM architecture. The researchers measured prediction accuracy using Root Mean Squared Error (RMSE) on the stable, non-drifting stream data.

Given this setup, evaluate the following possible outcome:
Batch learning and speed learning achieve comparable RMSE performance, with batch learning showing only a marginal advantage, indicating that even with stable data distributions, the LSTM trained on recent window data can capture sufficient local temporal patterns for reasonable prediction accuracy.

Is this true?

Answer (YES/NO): NO